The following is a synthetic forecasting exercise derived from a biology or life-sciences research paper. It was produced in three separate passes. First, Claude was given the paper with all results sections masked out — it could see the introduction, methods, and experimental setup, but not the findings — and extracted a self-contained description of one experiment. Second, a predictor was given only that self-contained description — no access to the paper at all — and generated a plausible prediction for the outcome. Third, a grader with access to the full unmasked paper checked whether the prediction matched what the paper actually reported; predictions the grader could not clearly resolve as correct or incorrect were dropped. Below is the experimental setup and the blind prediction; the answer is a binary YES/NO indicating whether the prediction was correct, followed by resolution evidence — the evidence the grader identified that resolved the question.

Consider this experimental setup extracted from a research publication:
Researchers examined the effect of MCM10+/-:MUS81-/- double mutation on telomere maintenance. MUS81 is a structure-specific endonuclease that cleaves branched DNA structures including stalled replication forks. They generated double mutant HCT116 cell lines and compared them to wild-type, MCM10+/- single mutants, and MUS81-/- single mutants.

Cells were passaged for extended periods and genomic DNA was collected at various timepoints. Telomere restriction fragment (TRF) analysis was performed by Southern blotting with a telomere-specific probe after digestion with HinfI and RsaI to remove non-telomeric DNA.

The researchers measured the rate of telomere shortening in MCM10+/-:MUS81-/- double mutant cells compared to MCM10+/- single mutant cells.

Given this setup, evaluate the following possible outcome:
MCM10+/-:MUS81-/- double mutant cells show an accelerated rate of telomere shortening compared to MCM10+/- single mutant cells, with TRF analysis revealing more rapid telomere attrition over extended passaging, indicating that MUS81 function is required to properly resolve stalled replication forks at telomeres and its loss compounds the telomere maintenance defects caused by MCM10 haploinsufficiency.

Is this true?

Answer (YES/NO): YES